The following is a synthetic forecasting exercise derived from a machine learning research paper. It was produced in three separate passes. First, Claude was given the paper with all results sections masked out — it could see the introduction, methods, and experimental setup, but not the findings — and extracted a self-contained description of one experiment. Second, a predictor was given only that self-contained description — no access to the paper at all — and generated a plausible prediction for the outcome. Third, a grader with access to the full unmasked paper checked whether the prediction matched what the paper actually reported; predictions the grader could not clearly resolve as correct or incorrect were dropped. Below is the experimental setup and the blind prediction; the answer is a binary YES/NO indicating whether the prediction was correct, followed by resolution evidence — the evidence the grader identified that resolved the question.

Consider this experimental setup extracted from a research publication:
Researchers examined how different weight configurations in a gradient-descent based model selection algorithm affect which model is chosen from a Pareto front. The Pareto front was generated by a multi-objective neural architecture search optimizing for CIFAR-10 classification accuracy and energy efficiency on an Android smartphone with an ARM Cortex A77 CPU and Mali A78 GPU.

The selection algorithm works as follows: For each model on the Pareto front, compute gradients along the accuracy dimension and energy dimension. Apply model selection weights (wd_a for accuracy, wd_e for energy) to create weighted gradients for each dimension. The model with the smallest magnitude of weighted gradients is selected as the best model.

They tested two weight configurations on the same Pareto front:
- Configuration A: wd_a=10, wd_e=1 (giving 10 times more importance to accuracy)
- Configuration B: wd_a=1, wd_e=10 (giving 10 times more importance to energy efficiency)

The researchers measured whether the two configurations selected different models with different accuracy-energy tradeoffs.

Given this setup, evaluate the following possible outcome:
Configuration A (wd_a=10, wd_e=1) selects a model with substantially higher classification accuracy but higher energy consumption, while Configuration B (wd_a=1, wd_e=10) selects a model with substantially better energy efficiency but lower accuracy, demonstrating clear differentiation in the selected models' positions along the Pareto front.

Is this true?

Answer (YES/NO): YES